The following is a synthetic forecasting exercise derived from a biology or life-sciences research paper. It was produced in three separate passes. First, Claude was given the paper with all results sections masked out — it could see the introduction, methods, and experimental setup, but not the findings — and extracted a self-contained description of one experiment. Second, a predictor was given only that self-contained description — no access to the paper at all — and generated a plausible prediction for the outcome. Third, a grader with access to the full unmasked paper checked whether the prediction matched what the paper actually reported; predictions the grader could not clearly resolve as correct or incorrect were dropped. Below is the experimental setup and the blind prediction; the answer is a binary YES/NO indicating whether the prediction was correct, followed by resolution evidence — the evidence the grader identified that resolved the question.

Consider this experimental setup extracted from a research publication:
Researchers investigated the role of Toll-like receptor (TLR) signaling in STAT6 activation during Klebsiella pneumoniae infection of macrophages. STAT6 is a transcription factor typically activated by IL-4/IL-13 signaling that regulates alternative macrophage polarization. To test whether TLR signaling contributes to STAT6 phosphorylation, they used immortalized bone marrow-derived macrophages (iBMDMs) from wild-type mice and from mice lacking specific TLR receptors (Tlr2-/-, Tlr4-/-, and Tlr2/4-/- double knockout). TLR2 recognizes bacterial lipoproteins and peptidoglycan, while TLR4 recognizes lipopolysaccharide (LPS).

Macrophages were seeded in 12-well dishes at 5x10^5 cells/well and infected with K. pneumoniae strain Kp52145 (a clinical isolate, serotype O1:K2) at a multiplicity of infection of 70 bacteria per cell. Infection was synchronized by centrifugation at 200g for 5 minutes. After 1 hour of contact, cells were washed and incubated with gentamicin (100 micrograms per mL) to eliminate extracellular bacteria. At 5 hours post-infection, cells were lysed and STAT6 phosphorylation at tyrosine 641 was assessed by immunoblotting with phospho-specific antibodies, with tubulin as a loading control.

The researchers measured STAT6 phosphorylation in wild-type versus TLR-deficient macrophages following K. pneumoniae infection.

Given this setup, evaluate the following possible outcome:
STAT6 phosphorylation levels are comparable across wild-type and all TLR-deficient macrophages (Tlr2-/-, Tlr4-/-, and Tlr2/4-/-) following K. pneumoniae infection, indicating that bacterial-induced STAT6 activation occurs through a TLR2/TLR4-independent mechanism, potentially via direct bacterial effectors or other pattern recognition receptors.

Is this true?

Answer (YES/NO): NO